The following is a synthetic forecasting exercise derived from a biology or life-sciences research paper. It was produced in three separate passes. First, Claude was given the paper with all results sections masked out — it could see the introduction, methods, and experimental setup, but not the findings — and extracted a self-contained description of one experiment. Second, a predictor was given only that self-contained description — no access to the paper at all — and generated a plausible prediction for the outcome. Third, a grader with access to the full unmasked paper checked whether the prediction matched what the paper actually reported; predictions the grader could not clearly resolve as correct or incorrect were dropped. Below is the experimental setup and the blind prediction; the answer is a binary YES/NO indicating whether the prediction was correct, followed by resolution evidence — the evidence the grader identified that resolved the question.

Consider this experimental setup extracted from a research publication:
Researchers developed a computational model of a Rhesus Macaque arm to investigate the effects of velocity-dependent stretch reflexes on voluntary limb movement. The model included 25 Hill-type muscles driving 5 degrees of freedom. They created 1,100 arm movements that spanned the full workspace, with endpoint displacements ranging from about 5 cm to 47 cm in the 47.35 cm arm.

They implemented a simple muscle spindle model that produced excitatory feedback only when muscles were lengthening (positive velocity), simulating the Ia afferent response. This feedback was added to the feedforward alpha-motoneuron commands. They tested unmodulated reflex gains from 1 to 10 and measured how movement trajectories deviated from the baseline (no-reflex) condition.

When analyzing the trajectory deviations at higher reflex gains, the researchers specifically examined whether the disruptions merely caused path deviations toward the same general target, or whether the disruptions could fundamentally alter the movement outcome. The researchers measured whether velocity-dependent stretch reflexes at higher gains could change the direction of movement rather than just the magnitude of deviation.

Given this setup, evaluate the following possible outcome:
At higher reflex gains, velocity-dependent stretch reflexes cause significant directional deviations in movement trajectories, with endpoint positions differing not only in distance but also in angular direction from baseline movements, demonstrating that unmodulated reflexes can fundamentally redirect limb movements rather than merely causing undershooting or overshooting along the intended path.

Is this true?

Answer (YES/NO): YES